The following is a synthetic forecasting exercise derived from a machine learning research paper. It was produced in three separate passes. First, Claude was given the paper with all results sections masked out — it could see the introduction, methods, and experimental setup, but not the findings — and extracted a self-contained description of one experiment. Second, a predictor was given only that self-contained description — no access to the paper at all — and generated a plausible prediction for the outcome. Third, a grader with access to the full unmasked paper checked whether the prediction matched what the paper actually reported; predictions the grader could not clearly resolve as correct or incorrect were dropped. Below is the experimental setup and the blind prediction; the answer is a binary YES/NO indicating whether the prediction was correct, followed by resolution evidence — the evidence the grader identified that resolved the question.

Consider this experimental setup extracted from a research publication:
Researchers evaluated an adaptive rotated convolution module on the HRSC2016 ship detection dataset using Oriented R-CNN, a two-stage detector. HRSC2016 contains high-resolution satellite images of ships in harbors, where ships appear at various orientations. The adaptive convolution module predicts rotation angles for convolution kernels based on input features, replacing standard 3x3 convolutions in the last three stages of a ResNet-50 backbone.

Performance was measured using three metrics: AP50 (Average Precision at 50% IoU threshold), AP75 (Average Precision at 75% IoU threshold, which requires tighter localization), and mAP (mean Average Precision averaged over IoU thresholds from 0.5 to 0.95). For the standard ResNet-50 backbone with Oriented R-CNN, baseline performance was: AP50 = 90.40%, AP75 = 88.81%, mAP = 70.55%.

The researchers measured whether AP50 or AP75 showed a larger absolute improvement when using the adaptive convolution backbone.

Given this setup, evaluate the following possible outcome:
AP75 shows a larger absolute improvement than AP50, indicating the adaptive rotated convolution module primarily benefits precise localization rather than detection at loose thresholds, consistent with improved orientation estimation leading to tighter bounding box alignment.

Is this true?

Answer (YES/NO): YES